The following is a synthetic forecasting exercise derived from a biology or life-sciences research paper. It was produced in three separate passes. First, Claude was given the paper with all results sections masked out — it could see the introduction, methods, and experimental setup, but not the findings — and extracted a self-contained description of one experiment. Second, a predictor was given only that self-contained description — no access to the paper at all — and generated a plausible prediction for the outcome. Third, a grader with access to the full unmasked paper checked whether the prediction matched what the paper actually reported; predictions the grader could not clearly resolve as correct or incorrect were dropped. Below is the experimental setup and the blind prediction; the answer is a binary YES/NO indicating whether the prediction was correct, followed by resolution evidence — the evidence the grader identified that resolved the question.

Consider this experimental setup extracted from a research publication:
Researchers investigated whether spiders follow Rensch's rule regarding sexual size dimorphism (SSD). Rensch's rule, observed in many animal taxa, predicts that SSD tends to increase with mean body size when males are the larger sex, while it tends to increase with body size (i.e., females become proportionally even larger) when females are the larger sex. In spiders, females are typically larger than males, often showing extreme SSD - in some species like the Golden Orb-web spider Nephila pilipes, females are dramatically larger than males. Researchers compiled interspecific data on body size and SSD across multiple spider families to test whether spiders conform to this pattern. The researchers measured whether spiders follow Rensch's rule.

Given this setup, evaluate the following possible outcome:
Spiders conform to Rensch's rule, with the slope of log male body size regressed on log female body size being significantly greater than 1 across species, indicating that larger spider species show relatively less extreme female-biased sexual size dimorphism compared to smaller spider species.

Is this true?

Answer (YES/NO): NO